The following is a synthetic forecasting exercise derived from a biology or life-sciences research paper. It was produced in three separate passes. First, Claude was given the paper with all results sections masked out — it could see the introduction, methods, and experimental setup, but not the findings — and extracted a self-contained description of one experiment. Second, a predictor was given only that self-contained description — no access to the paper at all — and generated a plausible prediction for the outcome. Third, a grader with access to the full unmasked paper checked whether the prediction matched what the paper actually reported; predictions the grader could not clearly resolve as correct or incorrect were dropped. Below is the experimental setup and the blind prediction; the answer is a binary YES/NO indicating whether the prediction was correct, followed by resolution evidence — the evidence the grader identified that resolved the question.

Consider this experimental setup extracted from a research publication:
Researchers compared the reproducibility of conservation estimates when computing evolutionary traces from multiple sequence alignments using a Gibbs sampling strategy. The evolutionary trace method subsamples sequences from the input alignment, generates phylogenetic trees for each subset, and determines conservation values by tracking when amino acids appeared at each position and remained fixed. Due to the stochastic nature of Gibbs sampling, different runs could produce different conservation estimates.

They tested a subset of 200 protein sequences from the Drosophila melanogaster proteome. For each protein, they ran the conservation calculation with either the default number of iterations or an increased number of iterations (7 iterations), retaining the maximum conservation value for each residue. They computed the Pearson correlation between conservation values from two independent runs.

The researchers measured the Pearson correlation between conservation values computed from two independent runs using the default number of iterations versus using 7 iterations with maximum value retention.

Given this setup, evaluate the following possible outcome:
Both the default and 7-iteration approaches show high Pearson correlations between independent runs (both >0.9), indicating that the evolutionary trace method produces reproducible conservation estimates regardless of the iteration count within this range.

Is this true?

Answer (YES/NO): NO